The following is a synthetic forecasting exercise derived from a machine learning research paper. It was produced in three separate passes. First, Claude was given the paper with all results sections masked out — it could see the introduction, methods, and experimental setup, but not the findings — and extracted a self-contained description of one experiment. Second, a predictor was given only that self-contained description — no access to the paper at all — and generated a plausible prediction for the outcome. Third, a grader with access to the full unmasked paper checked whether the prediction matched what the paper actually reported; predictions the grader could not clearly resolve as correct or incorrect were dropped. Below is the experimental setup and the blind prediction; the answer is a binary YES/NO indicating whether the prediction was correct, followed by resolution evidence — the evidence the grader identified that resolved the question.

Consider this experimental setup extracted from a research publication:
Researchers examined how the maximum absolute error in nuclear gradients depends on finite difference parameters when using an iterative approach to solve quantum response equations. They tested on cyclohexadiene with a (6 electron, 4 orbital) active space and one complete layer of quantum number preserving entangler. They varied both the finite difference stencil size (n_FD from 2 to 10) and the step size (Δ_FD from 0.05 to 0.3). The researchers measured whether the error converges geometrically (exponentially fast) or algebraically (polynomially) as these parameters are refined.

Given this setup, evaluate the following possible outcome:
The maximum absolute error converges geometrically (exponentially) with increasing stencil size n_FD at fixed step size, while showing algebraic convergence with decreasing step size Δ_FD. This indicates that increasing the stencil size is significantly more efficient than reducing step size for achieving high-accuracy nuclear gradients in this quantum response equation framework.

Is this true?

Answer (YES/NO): NO